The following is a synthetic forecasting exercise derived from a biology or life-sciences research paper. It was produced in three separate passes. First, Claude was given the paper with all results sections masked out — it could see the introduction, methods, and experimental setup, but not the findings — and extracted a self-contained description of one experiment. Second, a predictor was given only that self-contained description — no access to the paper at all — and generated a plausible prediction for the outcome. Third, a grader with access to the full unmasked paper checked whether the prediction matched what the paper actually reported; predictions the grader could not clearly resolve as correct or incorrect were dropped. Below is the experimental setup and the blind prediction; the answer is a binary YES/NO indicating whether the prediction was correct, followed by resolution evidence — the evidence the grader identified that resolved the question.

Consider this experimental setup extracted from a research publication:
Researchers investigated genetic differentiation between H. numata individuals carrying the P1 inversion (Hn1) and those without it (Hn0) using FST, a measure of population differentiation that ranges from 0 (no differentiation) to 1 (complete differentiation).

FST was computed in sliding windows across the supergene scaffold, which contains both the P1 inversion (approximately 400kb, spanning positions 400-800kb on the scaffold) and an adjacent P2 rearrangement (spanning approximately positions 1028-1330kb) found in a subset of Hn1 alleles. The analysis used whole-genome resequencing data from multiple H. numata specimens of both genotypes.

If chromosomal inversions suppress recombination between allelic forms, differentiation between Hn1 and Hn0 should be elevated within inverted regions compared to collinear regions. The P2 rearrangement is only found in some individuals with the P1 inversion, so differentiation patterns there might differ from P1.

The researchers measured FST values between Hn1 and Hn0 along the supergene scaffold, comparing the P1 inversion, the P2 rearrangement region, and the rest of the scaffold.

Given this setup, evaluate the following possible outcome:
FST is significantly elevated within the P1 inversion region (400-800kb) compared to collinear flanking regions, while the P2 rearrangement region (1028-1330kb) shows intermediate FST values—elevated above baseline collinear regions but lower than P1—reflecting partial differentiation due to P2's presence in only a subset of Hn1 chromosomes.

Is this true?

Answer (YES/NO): YES